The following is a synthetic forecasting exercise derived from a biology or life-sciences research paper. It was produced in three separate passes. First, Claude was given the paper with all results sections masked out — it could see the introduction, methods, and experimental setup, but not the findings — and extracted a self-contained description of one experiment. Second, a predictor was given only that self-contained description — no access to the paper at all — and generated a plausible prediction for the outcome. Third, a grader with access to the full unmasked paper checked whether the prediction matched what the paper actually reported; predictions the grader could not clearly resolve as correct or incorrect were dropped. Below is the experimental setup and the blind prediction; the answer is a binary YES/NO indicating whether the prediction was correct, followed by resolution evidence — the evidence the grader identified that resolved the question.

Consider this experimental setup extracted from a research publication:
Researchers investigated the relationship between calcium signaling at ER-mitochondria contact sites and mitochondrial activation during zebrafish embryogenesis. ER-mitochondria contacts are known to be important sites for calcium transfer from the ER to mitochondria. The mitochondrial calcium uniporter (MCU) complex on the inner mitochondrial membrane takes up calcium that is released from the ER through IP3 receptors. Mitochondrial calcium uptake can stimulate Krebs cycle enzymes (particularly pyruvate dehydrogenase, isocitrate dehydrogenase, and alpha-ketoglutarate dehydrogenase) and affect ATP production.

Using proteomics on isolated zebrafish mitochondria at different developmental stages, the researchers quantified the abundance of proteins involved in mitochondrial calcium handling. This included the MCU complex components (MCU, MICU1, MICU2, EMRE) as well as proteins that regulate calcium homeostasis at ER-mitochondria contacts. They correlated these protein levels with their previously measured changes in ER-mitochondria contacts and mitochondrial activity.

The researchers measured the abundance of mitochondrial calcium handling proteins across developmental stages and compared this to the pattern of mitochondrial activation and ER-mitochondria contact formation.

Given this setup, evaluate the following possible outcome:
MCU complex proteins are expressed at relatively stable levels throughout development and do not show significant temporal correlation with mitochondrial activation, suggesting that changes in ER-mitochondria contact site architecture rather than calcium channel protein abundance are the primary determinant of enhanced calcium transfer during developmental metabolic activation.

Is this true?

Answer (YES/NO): NO